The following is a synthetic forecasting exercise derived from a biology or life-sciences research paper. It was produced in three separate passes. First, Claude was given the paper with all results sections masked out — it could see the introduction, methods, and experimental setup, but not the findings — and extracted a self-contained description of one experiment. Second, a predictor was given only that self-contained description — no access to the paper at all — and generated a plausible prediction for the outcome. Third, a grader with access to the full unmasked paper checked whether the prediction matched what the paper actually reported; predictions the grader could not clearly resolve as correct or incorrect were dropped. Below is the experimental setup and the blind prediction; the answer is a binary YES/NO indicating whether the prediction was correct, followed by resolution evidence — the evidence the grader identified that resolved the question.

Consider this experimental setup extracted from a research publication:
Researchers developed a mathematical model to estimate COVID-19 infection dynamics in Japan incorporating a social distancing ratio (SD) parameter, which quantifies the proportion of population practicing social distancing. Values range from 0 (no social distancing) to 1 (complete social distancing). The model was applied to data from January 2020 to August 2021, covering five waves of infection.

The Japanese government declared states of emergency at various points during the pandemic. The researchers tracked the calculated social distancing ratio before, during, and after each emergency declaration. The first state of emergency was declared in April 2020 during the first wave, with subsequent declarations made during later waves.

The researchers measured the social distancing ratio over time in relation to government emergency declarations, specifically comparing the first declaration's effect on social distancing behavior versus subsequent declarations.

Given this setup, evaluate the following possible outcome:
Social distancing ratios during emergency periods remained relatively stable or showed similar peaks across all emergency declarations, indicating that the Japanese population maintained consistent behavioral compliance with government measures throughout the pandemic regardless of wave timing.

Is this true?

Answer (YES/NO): NO